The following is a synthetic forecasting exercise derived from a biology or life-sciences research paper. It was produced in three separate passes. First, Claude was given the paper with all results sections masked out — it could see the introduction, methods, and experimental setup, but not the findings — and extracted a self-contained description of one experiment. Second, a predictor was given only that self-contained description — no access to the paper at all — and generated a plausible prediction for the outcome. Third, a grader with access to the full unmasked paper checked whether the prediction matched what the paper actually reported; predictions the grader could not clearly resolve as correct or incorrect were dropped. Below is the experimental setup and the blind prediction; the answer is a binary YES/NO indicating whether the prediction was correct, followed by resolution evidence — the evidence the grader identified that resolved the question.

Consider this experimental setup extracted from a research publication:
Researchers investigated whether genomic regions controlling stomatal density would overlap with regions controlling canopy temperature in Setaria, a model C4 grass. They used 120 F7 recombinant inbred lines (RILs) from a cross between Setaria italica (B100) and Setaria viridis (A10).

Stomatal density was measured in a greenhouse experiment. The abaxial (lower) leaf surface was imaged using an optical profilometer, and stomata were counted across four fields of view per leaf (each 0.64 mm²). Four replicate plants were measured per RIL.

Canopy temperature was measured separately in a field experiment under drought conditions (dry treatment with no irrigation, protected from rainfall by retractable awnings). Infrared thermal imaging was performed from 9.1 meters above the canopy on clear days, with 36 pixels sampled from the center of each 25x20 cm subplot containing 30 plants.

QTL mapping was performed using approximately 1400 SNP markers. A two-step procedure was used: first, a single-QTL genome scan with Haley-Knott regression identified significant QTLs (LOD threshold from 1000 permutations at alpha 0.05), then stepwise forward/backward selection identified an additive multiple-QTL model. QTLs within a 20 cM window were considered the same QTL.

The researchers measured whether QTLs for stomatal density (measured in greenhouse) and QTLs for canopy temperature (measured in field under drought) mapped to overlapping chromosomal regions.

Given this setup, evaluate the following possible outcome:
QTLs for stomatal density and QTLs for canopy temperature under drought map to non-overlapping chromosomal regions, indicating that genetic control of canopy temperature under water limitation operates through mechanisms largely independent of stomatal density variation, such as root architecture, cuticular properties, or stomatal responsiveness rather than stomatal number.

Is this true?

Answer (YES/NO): NO